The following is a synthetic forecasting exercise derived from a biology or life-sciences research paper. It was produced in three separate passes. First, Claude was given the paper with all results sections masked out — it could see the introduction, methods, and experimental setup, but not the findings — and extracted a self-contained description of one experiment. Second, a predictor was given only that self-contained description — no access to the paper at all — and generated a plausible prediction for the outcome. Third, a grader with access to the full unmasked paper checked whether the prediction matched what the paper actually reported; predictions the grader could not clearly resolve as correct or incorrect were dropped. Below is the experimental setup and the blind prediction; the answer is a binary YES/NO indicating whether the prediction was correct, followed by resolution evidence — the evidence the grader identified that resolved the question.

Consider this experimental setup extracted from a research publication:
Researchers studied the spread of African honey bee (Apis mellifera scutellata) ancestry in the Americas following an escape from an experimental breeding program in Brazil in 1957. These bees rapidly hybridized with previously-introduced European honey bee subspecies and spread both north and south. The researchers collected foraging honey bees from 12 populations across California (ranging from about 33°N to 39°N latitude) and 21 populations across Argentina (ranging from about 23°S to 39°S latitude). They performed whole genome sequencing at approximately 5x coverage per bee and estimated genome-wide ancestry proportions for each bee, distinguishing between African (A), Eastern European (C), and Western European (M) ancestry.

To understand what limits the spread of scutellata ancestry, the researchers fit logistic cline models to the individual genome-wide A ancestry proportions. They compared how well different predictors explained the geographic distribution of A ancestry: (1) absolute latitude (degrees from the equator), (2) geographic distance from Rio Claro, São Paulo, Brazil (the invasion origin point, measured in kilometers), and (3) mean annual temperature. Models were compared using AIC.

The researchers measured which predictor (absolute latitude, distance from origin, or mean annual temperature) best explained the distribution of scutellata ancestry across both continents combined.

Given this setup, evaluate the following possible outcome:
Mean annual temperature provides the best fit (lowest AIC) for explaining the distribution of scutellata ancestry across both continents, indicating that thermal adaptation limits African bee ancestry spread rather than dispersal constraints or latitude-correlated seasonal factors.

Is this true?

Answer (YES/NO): NO